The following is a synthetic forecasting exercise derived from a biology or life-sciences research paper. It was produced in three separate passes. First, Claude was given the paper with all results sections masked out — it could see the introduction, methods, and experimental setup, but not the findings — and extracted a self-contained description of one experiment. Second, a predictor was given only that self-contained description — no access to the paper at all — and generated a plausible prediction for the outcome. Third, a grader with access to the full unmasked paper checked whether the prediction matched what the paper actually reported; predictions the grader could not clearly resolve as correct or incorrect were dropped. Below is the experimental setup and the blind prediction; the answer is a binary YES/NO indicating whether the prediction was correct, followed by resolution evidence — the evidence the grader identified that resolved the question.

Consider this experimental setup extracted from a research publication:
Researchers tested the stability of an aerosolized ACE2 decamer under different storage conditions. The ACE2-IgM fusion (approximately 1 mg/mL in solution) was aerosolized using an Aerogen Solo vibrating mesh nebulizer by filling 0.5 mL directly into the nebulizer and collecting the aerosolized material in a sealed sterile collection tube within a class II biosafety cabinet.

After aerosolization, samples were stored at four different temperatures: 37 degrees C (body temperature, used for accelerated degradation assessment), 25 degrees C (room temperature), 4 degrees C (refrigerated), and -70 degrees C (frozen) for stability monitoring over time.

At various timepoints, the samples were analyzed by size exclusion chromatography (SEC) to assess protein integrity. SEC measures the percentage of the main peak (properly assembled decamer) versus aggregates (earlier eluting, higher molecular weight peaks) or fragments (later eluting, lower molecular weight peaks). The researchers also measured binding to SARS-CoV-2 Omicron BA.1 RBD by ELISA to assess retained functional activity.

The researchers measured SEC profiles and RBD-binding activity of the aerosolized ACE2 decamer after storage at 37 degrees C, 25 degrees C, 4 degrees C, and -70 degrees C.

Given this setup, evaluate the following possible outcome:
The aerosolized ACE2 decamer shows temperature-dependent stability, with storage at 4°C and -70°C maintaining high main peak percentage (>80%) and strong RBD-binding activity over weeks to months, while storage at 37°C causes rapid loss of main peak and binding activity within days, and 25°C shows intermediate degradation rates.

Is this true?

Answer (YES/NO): NO